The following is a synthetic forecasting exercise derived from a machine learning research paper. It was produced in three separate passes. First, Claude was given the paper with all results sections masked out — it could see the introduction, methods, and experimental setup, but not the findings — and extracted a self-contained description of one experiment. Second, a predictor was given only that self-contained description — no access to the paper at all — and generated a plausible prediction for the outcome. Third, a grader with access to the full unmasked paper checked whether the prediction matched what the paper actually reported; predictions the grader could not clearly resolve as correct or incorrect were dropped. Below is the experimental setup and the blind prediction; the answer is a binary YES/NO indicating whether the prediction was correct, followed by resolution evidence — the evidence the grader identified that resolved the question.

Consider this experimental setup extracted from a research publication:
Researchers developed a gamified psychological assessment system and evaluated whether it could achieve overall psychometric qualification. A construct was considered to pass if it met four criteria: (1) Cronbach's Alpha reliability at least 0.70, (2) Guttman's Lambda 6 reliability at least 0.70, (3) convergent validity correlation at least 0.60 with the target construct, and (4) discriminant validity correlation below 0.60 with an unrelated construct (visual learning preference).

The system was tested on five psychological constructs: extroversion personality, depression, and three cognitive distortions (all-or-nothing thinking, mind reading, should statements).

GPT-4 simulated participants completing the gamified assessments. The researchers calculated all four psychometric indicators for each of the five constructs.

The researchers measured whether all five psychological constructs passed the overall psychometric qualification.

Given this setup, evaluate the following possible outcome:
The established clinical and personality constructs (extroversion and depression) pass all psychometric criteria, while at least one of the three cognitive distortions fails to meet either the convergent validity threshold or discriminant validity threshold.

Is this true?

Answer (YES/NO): NO